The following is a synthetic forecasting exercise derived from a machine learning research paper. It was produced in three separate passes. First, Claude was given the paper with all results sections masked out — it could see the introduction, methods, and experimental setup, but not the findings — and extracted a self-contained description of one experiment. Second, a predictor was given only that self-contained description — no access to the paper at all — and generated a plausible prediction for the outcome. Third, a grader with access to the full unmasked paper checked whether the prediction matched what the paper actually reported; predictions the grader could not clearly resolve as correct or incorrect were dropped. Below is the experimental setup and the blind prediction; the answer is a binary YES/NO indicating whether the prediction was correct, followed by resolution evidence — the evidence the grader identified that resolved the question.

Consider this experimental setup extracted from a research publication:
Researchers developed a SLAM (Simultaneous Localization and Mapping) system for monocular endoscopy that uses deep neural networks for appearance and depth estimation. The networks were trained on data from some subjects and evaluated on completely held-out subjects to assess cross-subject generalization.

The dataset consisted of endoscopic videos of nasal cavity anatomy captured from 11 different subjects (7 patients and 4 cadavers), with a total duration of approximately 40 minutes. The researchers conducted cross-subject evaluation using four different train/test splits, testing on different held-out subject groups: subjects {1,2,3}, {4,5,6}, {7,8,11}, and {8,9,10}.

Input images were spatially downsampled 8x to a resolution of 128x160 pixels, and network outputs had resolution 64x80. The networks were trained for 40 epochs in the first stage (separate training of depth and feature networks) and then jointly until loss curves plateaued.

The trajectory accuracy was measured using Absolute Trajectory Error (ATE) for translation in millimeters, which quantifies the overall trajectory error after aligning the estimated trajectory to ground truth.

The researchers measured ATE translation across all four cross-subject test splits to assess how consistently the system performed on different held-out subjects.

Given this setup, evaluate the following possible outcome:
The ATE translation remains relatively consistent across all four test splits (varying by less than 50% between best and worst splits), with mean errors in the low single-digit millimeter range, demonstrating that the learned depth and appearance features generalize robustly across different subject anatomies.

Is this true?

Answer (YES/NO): NO